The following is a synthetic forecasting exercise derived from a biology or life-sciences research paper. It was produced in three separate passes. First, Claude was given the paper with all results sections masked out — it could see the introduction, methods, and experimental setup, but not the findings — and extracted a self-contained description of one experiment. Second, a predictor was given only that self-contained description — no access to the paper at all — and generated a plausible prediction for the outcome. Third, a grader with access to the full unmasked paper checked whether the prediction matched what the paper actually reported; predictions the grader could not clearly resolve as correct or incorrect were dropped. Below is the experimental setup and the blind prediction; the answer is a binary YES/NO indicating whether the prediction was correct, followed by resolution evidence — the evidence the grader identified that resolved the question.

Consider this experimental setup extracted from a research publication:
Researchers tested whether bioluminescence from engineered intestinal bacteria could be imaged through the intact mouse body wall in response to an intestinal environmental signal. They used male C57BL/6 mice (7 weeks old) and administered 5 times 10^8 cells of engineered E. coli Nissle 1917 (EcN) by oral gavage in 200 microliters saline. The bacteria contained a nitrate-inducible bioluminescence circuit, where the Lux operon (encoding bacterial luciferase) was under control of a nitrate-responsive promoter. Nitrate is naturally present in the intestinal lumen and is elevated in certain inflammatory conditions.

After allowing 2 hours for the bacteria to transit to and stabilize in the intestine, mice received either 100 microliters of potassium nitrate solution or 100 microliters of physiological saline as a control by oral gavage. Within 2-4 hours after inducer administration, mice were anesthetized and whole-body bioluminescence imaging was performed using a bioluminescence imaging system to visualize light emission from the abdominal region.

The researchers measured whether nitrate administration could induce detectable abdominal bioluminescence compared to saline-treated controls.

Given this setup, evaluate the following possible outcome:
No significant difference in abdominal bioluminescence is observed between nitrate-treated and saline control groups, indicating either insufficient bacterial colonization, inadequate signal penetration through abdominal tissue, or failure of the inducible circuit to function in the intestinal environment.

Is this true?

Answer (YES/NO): NO